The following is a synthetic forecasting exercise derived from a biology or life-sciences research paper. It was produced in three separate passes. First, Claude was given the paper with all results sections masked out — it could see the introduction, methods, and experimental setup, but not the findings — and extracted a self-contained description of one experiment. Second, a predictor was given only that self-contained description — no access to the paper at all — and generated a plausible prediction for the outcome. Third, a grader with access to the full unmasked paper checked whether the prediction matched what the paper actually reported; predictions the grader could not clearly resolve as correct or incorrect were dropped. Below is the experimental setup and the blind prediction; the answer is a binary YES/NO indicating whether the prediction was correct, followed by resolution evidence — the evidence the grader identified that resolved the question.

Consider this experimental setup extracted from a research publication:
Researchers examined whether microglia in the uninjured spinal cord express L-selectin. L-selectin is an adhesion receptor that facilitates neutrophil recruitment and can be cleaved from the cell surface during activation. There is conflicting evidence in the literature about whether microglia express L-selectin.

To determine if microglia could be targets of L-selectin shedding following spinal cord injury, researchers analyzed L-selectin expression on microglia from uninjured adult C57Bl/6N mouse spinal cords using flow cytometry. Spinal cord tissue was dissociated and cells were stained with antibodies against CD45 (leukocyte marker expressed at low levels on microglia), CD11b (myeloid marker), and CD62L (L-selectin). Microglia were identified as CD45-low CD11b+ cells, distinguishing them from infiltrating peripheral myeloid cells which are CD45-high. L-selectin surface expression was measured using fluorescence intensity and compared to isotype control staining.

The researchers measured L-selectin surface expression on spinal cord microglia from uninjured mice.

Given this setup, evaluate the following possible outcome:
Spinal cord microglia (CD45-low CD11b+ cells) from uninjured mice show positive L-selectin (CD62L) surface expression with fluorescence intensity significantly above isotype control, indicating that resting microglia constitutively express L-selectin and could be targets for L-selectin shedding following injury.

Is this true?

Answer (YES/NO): NO